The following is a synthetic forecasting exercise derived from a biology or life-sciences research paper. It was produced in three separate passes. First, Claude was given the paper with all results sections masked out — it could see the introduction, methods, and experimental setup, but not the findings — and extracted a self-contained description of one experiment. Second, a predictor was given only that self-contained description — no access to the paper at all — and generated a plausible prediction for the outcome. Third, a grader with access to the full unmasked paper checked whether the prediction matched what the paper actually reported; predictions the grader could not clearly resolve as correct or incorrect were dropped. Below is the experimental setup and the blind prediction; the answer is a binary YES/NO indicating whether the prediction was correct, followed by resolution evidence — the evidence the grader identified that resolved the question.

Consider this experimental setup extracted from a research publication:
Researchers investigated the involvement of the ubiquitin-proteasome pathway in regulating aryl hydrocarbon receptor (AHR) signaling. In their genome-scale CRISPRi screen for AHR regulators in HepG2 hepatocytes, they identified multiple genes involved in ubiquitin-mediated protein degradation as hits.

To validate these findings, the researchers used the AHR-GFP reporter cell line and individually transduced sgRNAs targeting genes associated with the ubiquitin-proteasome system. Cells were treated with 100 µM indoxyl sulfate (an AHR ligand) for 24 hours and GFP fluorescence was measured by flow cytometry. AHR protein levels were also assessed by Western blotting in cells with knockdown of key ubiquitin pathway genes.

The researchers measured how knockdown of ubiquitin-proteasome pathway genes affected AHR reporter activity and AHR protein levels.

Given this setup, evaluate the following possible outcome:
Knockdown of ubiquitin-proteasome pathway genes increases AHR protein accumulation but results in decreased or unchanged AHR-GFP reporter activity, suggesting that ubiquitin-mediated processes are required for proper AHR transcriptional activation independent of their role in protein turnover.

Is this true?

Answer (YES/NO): NO